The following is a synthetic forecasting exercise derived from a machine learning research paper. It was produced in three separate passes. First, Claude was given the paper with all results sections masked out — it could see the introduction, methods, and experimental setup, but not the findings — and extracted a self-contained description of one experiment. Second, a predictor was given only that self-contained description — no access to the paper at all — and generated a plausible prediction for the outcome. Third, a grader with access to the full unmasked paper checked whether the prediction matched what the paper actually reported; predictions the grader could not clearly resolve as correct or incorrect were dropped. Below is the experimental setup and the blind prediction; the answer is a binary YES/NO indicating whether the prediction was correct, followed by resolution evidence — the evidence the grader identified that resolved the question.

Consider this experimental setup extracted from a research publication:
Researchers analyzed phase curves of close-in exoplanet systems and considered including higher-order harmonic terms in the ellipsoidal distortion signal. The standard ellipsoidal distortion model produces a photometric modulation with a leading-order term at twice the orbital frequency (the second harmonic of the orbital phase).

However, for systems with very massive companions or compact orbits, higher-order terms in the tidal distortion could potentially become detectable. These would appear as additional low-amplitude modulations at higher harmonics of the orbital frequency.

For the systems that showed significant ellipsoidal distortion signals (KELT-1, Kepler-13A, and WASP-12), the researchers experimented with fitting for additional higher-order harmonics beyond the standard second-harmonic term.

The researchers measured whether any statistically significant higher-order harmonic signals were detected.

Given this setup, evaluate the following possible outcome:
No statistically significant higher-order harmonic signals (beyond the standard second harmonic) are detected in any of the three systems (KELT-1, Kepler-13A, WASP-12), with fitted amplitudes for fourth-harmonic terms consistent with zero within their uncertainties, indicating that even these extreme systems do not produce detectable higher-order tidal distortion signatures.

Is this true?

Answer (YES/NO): YES